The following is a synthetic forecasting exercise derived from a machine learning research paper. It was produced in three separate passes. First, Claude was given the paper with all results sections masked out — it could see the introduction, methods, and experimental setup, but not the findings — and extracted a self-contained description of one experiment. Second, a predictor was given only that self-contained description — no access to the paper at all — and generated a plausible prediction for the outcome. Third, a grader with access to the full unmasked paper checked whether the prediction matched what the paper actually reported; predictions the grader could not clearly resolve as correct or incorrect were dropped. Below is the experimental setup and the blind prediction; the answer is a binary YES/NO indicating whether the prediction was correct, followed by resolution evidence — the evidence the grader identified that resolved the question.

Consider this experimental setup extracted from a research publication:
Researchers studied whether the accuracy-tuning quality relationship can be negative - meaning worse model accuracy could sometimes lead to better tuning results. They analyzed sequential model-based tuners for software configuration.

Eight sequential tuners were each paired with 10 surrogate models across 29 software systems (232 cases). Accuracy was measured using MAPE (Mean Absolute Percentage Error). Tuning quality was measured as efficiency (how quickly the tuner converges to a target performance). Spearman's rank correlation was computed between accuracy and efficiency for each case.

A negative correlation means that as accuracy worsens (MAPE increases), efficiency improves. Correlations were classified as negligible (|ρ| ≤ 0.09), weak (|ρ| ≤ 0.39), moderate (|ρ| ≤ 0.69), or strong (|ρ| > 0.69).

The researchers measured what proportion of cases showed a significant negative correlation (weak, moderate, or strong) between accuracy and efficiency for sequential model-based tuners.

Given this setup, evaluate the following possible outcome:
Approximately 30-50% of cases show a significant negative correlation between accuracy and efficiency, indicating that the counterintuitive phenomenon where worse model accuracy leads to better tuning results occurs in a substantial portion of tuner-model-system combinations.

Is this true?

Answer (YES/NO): NO